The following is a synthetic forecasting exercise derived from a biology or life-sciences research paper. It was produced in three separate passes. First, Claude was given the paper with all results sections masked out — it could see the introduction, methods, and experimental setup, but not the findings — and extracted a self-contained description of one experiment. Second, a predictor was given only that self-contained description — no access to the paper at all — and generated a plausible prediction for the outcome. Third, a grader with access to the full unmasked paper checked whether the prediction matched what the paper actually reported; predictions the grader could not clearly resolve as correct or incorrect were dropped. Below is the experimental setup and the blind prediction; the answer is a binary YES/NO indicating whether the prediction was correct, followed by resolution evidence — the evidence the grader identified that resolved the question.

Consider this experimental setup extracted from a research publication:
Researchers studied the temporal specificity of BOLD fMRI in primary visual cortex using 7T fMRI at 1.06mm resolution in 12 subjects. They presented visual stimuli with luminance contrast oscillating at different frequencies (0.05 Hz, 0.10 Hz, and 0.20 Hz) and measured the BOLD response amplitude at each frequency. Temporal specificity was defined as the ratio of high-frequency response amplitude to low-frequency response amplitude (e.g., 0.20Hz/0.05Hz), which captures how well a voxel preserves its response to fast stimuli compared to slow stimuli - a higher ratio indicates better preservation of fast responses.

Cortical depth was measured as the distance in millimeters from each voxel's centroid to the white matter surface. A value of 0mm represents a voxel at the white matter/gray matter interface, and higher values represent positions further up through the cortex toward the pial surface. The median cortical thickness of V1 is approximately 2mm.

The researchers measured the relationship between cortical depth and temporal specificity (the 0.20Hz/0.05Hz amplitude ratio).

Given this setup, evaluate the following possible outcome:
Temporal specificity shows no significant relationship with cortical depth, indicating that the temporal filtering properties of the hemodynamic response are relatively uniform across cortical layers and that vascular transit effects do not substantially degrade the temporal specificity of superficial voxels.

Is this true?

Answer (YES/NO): YES